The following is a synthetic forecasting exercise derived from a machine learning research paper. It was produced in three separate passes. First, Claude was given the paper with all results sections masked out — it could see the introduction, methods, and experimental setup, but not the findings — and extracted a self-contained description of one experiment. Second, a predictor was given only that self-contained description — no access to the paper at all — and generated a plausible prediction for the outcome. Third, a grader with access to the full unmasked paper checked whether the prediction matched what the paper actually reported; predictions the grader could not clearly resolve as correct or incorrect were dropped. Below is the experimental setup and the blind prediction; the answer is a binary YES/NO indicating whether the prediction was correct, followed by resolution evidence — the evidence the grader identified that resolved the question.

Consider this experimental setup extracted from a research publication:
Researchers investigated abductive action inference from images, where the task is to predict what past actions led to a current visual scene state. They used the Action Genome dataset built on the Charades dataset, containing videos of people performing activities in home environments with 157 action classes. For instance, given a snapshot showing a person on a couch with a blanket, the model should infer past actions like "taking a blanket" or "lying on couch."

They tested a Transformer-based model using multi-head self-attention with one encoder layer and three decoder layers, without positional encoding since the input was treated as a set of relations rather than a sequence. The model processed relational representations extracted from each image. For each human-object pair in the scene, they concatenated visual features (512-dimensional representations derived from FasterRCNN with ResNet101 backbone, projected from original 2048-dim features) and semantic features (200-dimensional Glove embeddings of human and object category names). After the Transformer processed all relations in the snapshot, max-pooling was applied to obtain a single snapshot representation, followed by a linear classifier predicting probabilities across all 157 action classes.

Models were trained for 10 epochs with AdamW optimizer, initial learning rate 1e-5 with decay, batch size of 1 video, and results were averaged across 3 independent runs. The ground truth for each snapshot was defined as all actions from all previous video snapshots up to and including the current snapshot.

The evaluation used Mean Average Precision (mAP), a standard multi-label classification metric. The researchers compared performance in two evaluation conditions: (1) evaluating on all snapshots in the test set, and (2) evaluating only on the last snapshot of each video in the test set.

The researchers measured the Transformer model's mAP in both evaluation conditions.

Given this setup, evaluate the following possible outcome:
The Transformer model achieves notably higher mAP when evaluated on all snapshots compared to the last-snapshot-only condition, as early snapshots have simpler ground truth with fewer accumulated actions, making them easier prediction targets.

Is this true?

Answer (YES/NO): YES